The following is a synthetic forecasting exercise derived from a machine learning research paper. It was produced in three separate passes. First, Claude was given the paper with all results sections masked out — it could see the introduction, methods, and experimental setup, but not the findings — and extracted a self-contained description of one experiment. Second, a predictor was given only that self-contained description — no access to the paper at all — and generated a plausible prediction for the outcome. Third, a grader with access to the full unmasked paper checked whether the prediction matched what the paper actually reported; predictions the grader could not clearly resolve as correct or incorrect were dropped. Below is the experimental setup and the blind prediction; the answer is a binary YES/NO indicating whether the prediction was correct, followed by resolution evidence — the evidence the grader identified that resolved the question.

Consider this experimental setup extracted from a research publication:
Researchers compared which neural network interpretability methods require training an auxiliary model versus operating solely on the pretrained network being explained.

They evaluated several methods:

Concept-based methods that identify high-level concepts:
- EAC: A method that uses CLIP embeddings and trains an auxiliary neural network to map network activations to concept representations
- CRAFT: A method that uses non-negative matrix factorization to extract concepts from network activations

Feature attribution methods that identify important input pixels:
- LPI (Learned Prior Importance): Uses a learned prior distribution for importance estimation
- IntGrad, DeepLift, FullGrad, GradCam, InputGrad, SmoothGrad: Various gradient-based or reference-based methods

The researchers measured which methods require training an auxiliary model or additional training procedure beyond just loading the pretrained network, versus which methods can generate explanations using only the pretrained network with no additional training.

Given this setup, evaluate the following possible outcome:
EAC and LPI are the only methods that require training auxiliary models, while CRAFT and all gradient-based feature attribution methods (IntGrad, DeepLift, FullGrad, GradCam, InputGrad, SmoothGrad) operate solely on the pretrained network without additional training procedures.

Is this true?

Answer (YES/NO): YES